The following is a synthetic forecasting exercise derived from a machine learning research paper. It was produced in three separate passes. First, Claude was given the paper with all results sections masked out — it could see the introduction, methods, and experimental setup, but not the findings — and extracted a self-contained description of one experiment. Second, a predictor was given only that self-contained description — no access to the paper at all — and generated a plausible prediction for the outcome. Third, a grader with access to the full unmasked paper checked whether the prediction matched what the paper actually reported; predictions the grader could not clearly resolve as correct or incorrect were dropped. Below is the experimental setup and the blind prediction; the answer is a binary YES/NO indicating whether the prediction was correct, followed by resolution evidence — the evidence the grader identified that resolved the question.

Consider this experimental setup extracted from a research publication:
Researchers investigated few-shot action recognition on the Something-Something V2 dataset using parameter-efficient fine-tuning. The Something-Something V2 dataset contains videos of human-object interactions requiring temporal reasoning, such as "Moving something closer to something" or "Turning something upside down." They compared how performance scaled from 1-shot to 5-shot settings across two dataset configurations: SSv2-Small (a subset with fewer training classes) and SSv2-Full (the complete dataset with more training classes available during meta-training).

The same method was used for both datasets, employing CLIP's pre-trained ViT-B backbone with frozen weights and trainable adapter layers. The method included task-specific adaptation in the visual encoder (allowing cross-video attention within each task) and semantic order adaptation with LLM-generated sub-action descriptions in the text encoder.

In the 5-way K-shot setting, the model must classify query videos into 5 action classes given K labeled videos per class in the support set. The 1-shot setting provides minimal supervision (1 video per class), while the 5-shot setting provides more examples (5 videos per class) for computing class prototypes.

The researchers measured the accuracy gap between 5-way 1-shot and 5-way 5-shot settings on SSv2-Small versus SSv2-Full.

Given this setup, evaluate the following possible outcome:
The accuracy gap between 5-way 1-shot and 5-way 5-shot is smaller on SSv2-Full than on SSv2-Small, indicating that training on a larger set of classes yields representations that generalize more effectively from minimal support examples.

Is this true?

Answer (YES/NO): YES